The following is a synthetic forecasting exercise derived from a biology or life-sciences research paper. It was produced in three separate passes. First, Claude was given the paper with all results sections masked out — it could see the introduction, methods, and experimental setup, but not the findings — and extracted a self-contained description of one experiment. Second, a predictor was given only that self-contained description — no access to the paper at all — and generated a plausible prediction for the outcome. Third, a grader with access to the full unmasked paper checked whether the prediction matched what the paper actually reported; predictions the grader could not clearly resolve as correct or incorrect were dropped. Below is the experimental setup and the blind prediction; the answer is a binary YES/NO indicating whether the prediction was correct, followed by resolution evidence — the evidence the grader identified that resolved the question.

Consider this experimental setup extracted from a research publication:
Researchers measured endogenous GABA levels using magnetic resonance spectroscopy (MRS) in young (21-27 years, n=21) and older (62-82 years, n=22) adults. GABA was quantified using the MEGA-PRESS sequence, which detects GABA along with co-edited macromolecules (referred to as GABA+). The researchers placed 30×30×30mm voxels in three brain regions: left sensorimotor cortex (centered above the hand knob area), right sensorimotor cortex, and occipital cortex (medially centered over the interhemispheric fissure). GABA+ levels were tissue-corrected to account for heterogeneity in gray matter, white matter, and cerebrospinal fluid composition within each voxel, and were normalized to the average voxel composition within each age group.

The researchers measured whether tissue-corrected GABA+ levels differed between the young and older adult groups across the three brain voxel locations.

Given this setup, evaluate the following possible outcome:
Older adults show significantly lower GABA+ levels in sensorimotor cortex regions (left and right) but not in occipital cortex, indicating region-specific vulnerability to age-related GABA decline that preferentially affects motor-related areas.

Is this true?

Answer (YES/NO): NO